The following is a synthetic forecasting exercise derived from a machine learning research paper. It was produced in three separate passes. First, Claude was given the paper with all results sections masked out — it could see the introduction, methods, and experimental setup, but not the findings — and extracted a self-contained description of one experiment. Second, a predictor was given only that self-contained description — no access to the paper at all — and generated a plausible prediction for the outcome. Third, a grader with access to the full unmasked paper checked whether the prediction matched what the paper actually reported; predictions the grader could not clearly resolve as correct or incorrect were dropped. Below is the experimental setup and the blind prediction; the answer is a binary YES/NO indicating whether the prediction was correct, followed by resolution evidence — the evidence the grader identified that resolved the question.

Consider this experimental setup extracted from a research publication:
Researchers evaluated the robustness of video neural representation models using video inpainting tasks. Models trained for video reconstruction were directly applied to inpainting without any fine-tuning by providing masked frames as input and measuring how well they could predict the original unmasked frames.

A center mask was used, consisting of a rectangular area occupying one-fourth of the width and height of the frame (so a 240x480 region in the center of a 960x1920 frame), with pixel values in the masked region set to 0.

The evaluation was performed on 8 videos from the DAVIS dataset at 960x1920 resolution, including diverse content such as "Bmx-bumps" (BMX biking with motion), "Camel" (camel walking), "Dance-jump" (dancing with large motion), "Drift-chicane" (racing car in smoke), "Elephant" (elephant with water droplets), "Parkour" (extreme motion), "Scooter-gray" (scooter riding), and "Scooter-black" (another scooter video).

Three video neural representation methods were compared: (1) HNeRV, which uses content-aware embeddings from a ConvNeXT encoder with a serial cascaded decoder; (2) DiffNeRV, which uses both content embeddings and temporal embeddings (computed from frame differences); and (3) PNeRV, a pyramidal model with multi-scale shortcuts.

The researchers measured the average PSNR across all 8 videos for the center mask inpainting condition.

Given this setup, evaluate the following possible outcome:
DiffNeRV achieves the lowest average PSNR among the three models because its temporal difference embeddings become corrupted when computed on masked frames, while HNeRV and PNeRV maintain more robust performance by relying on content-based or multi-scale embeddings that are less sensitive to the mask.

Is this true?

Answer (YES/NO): NO